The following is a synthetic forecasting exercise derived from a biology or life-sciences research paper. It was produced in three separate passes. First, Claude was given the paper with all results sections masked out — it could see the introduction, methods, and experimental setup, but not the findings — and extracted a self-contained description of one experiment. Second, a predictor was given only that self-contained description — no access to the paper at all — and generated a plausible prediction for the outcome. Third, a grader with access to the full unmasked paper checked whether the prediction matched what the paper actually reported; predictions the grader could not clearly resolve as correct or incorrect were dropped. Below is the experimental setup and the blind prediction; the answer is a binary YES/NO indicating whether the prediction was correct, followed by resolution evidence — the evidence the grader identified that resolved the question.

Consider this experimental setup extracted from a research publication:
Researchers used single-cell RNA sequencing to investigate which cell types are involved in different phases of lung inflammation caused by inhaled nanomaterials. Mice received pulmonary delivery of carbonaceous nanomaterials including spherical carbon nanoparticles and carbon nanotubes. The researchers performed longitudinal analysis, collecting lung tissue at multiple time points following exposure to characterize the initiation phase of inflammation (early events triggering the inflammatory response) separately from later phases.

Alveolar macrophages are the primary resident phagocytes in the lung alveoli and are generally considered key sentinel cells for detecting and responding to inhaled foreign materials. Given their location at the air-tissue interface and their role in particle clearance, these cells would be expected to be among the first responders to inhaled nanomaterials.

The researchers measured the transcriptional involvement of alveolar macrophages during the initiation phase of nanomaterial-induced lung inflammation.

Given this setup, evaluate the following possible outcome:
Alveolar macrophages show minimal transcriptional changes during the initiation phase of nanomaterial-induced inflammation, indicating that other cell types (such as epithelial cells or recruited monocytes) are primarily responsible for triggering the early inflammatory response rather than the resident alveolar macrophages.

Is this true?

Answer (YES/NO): YES